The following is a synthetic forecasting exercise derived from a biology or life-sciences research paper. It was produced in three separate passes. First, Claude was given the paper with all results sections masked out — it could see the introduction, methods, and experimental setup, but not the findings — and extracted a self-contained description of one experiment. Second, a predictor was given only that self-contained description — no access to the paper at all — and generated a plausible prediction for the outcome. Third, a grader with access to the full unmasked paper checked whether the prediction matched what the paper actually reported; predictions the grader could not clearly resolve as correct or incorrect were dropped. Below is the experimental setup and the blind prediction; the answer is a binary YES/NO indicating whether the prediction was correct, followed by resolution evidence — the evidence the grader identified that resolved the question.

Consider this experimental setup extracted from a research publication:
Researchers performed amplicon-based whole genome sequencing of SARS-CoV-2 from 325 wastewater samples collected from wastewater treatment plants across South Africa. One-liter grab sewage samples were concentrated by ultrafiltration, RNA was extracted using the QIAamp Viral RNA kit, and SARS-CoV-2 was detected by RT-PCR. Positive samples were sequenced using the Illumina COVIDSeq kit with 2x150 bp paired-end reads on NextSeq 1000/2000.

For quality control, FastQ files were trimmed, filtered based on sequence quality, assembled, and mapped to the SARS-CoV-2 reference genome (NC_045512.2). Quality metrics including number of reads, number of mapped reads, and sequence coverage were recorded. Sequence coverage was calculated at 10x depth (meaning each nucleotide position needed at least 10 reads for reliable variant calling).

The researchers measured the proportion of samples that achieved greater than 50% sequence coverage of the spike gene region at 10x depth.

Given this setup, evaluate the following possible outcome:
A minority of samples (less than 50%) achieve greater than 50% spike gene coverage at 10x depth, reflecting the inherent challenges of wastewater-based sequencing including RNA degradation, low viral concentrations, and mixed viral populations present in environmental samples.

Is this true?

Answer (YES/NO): NO